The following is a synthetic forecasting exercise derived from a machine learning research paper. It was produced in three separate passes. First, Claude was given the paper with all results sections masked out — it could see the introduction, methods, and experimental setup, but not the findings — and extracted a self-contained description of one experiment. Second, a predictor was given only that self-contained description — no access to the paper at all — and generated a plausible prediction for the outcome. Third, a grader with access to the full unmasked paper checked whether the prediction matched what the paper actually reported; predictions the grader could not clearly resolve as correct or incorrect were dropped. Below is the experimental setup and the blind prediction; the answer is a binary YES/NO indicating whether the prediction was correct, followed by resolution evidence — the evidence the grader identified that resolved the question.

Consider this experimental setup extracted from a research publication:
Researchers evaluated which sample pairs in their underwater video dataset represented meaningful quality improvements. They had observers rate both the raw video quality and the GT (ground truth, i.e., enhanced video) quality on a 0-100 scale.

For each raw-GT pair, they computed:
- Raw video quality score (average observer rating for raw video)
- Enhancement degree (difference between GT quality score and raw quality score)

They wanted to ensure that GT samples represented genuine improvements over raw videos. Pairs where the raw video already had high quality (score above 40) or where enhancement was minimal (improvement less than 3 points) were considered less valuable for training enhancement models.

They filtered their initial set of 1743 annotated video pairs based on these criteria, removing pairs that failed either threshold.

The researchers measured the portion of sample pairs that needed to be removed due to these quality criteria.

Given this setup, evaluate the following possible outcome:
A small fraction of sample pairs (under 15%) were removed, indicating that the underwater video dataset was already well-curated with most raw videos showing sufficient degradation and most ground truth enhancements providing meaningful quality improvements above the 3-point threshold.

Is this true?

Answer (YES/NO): YES